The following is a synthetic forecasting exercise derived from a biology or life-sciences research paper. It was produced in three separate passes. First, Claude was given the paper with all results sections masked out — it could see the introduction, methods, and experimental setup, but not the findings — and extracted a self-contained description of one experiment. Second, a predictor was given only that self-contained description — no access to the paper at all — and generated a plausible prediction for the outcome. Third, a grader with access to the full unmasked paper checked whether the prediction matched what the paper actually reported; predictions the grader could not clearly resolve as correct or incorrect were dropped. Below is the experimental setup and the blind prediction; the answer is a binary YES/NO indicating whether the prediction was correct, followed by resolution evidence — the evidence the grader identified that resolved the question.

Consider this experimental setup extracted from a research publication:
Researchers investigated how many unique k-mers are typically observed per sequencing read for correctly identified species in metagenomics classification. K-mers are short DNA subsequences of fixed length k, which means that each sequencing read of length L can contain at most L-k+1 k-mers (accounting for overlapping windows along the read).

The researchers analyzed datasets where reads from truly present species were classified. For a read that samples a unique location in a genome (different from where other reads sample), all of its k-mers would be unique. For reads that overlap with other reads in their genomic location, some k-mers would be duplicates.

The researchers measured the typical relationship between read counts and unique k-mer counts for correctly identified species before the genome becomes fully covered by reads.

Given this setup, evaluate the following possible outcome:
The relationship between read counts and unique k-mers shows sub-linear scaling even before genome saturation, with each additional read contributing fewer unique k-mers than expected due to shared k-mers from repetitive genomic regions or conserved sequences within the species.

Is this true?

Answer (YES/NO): NO